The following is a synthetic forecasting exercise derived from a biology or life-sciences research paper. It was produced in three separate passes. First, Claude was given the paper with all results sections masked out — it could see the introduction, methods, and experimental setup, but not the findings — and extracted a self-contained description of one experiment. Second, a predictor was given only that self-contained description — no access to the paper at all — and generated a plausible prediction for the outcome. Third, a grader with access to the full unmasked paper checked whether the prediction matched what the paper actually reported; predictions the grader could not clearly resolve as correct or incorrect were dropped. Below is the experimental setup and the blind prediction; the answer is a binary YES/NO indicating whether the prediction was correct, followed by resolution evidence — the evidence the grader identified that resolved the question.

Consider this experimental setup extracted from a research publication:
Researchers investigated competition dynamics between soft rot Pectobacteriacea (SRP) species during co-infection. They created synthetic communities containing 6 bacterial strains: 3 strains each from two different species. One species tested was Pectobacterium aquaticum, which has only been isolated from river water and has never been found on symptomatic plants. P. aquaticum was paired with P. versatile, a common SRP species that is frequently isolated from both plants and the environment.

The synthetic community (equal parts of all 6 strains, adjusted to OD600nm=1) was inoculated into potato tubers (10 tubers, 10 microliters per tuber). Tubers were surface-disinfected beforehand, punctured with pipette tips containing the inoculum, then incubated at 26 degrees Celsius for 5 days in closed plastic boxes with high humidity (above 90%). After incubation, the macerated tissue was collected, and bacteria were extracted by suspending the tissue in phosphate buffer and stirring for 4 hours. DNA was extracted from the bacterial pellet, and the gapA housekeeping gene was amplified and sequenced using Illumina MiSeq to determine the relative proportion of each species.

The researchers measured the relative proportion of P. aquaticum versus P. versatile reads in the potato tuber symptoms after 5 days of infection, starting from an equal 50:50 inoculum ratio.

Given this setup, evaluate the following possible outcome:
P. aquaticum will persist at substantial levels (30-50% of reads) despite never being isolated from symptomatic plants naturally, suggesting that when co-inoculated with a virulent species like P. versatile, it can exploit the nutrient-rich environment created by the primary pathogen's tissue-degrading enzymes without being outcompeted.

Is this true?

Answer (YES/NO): YES